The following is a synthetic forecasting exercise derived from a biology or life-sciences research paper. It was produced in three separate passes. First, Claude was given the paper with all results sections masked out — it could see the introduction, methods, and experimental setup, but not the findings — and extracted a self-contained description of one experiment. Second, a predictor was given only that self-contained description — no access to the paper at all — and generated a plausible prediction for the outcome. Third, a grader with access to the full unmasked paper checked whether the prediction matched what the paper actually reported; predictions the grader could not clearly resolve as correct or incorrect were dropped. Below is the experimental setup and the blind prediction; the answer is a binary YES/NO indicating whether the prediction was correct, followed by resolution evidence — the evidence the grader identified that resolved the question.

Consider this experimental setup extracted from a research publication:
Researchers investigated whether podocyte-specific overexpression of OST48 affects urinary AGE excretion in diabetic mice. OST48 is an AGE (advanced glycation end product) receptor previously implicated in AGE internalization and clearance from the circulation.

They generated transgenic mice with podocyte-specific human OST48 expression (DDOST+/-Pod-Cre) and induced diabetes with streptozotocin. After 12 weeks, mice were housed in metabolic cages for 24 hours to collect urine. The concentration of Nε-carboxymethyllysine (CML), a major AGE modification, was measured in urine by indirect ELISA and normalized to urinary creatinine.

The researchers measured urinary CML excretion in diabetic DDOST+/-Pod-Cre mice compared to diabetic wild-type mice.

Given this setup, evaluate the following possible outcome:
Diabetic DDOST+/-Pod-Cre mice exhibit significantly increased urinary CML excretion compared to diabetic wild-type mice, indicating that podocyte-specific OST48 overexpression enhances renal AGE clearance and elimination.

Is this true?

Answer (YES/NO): NO